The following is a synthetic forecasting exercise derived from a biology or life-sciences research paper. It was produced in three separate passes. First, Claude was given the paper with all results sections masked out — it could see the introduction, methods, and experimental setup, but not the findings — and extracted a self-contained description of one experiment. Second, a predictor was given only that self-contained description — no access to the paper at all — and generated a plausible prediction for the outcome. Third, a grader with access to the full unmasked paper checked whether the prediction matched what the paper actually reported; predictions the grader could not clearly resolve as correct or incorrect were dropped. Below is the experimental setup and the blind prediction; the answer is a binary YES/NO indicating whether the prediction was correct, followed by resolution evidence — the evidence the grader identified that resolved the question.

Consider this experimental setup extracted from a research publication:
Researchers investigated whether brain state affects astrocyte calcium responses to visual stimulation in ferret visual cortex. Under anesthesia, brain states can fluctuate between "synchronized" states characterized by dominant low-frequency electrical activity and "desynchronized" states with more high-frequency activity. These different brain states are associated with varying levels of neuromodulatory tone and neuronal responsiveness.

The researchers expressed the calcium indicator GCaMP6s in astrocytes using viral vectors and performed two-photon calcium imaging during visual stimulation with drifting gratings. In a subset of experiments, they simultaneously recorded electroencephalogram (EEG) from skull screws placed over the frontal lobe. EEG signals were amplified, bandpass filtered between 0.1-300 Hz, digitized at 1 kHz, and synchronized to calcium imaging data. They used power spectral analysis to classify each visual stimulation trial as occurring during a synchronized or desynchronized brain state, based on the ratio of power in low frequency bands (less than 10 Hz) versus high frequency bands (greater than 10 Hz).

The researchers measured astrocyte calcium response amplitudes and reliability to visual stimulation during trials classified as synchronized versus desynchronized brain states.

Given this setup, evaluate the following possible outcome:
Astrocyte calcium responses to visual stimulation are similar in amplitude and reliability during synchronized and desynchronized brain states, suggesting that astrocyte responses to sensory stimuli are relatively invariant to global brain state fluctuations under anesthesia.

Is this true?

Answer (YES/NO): NO